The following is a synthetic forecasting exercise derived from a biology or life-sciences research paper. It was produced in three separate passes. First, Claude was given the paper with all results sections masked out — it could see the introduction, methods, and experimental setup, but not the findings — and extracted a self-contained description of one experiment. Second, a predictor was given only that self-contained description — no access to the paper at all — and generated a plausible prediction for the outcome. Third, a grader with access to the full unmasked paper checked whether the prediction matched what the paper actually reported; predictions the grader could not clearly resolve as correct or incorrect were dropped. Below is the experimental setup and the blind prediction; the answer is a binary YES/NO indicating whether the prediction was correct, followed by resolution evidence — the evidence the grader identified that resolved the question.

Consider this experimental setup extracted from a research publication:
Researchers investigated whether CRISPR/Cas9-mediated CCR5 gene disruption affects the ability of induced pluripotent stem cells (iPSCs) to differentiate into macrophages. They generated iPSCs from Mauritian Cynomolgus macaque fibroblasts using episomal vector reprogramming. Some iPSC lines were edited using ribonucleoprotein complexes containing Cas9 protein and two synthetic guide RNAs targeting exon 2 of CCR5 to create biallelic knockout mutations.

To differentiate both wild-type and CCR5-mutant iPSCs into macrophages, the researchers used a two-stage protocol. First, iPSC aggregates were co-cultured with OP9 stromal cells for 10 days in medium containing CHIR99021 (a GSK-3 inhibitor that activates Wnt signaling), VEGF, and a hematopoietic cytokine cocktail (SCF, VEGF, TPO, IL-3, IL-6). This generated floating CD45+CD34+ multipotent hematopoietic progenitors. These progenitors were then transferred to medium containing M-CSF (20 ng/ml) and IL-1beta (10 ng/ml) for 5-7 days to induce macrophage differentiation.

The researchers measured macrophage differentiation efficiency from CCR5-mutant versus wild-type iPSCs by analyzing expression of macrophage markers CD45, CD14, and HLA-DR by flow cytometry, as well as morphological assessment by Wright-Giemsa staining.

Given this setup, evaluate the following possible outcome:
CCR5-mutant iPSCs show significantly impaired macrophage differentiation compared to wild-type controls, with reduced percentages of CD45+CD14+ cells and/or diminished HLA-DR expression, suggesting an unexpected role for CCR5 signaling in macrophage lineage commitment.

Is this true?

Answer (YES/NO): NO